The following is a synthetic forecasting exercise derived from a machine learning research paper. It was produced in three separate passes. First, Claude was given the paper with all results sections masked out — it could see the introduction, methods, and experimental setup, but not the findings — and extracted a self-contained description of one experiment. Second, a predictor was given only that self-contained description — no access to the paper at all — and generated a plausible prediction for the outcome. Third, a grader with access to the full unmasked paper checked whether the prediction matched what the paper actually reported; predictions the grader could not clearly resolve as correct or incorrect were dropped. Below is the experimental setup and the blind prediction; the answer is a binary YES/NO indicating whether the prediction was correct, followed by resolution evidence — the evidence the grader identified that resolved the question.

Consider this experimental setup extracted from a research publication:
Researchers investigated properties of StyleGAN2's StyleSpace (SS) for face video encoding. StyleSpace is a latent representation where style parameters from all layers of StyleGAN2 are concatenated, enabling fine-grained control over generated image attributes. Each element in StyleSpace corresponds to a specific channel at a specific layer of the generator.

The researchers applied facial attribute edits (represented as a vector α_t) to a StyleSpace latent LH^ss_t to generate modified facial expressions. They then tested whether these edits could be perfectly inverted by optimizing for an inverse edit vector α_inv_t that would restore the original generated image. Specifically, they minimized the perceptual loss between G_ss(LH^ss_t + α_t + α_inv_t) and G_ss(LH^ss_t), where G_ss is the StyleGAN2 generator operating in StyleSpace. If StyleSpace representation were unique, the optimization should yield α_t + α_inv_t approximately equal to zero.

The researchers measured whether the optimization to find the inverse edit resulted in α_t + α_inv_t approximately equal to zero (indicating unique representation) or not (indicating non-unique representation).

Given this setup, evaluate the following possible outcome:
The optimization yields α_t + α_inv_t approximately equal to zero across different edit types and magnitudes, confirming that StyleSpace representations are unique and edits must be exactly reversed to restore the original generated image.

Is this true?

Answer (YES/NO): NO